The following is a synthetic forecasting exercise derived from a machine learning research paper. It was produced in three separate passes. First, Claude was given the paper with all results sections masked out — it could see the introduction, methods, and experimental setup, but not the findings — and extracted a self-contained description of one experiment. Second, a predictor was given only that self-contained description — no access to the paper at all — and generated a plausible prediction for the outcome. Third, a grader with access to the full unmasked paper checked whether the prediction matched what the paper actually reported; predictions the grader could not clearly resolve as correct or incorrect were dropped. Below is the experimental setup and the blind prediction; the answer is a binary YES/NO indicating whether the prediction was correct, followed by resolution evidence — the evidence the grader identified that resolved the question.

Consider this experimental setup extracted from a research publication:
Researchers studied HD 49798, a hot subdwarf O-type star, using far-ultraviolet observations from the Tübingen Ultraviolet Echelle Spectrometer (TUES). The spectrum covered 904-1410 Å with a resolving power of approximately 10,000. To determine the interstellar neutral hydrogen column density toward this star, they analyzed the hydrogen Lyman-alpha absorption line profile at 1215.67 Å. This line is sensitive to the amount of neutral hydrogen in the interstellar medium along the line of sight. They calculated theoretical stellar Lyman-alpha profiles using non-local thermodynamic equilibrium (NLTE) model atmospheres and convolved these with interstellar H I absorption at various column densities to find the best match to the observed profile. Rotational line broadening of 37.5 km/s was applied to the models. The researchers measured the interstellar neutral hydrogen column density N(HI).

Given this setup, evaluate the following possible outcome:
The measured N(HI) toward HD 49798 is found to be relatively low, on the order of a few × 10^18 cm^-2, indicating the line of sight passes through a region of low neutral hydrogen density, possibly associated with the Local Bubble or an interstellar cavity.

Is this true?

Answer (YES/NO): NO